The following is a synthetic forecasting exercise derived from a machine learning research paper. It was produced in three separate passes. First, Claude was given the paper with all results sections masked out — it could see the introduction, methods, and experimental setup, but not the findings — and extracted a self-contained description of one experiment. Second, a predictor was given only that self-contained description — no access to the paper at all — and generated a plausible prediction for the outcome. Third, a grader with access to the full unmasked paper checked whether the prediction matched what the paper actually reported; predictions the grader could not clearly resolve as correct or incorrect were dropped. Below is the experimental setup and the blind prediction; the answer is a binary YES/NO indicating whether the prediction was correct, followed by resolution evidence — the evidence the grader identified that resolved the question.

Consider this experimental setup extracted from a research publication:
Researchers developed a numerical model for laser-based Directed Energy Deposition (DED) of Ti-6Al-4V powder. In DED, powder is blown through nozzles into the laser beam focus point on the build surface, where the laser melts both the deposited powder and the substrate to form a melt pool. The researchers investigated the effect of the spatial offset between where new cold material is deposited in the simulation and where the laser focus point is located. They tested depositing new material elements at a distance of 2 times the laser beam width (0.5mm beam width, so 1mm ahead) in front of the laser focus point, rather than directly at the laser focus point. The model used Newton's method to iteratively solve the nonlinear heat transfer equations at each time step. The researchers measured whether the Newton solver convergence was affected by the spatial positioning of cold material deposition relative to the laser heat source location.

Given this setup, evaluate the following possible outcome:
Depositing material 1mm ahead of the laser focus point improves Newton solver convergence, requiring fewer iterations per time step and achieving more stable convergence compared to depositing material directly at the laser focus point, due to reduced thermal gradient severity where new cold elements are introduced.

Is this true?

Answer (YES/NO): YES